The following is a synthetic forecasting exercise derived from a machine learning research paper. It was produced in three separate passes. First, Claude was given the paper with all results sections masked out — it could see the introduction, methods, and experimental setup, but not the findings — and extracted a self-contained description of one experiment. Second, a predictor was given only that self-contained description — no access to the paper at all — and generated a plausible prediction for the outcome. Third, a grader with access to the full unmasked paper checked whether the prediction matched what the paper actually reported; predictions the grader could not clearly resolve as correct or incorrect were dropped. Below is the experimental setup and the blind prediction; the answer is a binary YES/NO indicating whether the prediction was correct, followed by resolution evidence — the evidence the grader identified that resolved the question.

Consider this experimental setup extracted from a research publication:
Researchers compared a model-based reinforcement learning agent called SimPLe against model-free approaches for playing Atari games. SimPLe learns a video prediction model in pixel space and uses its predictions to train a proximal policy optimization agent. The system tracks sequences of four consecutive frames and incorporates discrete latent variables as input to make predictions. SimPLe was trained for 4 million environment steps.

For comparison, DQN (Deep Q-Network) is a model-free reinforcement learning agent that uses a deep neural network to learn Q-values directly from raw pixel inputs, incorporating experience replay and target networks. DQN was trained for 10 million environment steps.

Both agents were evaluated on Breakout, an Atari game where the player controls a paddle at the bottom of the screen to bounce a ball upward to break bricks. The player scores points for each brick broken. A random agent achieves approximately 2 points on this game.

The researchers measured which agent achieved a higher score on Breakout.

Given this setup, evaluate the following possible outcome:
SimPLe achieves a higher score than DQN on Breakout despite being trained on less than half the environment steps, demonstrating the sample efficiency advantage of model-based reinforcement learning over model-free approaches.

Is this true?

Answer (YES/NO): NO